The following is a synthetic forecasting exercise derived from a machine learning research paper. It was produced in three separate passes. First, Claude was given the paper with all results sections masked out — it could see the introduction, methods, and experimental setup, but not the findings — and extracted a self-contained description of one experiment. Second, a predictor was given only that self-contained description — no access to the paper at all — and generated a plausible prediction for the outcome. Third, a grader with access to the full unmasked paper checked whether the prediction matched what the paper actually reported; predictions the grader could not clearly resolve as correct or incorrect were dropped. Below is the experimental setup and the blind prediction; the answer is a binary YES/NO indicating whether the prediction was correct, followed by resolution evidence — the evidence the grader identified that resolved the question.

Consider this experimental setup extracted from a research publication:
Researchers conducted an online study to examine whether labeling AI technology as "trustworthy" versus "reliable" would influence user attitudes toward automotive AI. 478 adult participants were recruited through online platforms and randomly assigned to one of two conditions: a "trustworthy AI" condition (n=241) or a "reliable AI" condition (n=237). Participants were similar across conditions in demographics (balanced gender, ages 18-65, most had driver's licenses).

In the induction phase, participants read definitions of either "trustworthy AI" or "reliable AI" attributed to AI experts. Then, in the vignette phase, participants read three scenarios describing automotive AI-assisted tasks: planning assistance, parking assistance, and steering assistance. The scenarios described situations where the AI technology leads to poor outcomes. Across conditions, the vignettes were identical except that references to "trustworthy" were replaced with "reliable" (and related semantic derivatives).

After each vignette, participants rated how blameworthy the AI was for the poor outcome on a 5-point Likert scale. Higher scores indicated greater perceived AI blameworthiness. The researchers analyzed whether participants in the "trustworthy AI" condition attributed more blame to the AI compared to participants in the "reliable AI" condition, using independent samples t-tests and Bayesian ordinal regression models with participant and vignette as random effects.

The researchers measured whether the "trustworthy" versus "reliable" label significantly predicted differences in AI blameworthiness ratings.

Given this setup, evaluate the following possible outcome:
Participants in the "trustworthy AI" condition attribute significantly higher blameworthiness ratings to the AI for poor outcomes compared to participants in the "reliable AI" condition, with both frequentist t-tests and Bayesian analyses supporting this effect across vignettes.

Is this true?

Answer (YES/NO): NO